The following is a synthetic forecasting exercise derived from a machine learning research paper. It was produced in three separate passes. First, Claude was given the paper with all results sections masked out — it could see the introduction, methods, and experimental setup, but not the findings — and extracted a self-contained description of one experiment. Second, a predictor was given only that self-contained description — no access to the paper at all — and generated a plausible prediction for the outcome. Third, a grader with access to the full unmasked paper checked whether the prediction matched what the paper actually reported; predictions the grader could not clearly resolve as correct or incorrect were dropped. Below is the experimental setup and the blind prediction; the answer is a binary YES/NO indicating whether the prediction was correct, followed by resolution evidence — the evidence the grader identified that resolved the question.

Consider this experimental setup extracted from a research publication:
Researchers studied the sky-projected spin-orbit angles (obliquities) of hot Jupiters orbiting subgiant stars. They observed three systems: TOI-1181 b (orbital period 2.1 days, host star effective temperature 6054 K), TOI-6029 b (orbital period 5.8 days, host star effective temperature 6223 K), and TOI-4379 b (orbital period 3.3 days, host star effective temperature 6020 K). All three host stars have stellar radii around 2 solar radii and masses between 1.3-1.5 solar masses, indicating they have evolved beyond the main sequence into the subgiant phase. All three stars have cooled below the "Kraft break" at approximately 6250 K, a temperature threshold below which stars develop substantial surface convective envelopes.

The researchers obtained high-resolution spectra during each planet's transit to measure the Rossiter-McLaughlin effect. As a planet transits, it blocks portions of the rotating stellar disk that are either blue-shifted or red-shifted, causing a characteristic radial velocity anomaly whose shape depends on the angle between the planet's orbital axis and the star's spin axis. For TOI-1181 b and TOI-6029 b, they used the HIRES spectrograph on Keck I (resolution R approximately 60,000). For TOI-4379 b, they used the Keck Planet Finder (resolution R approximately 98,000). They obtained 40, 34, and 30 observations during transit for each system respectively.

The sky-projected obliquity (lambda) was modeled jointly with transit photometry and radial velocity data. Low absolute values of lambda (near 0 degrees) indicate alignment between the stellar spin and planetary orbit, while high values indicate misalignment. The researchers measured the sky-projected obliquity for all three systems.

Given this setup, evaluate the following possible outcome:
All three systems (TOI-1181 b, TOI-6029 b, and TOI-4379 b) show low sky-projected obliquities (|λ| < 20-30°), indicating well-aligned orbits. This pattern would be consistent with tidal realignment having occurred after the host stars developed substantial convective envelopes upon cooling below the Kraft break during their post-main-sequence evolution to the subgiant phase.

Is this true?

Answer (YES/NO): YES